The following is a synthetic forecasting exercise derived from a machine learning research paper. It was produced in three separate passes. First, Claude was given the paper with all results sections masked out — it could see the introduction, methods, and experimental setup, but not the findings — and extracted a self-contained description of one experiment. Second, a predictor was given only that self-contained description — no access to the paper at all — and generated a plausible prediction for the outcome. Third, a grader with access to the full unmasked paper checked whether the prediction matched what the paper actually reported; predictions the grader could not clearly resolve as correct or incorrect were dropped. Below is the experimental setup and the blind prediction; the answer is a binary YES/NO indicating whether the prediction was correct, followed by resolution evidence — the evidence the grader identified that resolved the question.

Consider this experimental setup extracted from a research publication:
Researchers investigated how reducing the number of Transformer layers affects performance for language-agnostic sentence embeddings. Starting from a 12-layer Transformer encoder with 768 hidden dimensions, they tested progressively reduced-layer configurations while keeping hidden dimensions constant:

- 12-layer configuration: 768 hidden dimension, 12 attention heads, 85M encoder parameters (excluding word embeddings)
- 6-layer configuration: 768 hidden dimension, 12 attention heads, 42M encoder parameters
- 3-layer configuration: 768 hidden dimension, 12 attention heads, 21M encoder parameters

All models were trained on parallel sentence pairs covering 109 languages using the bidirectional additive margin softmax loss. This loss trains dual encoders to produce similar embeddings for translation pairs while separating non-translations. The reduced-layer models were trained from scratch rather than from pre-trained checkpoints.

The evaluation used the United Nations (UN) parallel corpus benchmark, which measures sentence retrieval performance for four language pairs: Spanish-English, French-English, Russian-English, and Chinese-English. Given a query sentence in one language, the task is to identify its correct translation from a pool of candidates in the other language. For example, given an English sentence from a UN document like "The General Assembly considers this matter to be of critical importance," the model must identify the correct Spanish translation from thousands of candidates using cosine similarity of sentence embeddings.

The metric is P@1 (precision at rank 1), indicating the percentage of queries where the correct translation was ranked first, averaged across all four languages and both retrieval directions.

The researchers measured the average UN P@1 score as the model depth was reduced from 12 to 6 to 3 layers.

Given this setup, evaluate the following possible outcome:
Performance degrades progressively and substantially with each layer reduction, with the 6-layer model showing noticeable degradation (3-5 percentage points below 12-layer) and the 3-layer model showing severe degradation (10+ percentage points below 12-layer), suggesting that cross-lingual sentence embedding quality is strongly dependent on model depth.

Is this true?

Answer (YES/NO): NO